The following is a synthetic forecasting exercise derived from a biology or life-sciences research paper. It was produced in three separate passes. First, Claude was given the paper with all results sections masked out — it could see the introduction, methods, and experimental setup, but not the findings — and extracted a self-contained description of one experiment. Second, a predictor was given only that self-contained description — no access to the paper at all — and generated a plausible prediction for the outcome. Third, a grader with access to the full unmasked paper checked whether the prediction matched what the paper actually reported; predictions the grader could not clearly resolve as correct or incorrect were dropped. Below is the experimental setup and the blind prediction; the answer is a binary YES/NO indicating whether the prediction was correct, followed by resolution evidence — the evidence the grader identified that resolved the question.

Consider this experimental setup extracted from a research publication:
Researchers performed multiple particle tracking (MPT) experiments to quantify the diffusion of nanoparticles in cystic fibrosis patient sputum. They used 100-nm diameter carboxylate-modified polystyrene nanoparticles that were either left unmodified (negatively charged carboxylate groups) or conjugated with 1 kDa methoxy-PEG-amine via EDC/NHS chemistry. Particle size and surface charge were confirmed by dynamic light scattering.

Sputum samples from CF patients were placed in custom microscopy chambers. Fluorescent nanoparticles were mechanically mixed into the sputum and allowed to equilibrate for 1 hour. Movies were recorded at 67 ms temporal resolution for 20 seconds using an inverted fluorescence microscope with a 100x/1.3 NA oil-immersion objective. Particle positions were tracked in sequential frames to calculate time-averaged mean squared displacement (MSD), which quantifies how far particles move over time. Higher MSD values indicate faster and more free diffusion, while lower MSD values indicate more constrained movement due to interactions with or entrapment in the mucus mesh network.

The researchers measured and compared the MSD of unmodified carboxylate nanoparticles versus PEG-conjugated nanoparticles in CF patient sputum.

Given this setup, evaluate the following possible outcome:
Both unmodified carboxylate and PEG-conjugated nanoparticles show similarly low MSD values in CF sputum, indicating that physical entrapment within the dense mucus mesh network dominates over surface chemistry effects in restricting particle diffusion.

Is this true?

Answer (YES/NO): NO